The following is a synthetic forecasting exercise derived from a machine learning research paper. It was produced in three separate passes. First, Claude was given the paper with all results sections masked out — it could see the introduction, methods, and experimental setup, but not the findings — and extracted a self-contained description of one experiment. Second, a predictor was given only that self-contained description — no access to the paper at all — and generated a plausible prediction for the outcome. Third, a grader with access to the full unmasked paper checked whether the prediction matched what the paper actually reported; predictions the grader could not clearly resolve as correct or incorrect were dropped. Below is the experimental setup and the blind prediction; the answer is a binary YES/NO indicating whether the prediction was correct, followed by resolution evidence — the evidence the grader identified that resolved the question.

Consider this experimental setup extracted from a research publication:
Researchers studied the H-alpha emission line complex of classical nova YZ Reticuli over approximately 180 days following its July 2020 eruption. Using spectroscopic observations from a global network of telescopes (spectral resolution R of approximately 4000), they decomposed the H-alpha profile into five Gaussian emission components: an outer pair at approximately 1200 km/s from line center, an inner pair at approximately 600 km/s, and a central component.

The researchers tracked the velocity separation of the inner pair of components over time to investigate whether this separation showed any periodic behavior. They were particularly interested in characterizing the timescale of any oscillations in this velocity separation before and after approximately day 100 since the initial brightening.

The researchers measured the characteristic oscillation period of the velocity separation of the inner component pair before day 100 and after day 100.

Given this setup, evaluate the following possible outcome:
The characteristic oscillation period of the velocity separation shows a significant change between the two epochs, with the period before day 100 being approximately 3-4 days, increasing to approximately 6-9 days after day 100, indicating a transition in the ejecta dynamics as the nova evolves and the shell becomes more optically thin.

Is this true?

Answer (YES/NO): NO